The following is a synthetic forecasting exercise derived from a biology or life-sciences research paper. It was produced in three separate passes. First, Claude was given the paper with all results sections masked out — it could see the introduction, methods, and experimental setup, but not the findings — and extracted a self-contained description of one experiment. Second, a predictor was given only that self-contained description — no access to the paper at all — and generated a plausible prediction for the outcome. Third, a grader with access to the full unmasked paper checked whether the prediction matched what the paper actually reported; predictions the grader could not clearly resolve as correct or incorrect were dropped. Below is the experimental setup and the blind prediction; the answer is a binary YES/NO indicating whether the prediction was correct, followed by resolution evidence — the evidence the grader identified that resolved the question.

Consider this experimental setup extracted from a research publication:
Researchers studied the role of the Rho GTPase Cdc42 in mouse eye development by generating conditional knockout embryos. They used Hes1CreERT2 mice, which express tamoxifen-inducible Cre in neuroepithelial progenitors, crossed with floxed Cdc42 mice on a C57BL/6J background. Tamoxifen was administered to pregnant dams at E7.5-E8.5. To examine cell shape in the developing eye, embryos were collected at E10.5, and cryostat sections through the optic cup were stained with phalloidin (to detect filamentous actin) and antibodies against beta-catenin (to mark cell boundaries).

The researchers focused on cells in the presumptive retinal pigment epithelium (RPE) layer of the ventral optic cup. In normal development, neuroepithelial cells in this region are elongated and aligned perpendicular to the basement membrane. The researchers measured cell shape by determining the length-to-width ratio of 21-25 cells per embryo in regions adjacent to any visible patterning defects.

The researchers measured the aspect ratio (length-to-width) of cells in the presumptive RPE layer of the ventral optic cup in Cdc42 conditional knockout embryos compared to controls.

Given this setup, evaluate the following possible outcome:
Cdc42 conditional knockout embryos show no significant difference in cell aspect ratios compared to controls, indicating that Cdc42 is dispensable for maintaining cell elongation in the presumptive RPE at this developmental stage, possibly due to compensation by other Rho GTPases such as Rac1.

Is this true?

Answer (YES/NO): NO